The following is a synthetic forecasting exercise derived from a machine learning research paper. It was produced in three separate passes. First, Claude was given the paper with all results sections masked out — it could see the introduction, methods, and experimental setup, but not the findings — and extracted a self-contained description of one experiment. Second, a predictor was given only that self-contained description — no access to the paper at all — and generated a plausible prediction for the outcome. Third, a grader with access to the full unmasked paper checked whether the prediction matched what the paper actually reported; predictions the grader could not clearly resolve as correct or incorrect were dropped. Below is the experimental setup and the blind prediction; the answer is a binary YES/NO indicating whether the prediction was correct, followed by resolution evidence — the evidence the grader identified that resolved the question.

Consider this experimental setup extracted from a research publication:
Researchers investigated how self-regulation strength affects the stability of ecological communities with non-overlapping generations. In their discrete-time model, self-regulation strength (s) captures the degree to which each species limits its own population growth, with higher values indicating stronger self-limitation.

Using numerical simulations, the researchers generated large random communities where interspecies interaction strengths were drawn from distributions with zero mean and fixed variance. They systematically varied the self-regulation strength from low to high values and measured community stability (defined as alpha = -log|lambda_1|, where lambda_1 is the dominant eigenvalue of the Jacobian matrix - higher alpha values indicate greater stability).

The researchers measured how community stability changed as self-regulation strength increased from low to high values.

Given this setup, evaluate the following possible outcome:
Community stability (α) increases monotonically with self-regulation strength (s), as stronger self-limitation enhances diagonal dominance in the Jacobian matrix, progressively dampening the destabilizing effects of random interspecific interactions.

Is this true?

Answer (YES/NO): NO